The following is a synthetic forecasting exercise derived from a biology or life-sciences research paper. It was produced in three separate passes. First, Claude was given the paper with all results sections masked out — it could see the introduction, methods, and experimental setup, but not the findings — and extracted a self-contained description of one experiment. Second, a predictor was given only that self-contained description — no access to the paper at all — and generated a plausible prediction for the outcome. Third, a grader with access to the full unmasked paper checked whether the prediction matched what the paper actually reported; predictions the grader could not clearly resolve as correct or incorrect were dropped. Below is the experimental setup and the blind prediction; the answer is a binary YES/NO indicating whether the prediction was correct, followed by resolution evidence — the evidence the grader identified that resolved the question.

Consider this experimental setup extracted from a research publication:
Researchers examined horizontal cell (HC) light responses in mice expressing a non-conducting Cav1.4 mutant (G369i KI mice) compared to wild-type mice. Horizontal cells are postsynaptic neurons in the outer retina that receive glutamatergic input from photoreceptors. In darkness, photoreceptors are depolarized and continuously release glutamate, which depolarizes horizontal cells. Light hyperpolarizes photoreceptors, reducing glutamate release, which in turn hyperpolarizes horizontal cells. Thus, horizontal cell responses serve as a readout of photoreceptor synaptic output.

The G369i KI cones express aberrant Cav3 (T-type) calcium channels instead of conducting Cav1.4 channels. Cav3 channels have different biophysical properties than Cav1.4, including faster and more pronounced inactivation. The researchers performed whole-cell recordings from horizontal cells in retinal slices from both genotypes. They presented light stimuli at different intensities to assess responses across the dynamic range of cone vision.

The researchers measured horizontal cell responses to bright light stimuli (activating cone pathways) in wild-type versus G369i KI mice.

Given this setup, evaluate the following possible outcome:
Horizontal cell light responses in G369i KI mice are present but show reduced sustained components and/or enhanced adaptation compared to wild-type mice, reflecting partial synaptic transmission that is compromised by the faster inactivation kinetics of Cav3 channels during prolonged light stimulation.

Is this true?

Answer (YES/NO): NO